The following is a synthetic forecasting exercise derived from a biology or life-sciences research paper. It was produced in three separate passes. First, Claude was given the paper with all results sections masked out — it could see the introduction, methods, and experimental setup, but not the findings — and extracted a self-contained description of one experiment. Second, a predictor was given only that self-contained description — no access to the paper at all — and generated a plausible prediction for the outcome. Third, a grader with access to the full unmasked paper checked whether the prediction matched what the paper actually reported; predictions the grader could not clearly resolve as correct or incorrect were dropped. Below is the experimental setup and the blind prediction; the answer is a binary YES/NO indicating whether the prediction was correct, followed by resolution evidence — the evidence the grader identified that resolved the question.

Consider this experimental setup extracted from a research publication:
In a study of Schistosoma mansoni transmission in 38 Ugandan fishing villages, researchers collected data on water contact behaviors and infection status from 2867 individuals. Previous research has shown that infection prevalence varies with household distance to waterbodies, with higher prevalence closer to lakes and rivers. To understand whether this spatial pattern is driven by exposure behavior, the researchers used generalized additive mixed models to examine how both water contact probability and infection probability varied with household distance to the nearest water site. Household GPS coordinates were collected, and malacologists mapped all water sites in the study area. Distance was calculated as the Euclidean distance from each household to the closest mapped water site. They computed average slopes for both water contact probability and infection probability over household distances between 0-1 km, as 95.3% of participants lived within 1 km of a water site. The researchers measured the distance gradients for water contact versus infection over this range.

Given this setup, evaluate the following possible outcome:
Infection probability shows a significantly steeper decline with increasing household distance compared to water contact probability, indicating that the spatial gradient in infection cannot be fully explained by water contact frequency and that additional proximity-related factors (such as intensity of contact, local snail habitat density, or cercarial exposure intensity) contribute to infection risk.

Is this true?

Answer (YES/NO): NO